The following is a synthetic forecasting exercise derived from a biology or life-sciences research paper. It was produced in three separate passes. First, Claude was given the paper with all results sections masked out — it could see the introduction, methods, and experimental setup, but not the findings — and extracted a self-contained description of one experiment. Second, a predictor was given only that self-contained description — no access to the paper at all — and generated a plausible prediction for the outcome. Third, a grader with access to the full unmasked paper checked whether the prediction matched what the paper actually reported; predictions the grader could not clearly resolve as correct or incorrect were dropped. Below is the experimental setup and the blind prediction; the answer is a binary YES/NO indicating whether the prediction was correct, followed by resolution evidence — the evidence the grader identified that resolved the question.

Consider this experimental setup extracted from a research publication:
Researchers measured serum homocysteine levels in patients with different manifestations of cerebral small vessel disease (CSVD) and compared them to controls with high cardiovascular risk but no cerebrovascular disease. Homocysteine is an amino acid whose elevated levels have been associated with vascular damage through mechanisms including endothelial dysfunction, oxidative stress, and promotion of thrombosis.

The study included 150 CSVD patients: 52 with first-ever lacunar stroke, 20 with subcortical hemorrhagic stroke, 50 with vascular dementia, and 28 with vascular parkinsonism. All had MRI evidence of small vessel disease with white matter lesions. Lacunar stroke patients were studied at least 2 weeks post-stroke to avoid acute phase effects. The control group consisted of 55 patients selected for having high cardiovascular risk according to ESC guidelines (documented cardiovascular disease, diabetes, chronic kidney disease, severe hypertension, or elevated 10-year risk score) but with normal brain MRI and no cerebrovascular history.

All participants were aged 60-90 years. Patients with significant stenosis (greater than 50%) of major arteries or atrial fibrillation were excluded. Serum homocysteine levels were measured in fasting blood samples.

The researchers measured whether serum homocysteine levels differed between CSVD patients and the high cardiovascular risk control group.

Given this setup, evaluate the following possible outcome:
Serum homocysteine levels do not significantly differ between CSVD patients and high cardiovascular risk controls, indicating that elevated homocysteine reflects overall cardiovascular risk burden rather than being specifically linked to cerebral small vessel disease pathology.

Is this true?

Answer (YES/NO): NO